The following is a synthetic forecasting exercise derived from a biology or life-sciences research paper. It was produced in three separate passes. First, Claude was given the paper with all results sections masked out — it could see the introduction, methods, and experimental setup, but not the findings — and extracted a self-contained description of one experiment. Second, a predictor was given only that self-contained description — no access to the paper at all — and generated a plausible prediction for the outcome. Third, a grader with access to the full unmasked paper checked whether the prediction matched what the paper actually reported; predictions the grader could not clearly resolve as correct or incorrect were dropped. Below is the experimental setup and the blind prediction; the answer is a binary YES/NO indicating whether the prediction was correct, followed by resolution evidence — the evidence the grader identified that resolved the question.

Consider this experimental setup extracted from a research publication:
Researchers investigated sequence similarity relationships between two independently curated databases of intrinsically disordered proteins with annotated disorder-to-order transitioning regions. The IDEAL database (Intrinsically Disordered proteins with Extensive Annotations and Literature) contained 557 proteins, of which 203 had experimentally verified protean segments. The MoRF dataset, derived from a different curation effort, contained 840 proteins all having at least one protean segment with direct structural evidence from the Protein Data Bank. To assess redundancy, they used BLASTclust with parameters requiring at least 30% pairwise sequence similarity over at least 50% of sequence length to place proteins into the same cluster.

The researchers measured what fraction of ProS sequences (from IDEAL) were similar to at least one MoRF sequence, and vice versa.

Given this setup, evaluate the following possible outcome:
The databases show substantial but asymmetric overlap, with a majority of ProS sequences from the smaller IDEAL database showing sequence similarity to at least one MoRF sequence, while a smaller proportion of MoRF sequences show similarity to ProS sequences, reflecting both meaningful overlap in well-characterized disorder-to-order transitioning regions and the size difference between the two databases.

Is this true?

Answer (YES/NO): NO